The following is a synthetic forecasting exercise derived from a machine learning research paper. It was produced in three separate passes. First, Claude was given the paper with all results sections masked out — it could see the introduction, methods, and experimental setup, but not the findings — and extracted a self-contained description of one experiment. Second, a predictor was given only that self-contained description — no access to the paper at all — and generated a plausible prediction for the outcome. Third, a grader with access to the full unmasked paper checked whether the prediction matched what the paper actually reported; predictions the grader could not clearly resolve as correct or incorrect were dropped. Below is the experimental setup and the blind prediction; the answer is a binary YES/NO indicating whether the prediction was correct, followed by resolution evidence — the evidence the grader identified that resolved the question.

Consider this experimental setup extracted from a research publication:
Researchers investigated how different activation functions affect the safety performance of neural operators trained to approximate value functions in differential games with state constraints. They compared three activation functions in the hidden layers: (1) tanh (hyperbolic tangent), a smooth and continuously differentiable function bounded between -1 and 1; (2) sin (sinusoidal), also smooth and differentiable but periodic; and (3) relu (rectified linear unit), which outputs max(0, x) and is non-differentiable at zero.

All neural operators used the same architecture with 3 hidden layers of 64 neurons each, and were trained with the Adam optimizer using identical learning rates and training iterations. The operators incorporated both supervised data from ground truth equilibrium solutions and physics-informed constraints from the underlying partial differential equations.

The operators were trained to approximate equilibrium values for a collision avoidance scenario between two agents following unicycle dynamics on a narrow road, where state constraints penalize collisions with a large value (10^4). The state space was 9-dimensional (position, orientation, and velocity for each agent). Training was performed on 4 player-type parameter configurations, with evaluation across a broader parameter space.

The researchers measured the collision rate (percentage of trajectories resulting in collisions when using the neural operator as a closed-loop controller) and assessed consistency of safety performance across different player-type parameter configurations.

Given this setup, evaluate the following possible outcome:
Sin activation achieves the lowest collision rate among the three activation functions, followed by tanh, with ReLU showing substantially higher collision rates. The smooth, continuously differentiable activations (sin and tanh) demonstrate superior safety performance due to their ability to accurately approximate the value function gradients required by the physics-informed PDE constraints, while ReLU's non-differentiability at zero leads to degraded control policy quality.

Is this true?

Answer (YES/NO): NO